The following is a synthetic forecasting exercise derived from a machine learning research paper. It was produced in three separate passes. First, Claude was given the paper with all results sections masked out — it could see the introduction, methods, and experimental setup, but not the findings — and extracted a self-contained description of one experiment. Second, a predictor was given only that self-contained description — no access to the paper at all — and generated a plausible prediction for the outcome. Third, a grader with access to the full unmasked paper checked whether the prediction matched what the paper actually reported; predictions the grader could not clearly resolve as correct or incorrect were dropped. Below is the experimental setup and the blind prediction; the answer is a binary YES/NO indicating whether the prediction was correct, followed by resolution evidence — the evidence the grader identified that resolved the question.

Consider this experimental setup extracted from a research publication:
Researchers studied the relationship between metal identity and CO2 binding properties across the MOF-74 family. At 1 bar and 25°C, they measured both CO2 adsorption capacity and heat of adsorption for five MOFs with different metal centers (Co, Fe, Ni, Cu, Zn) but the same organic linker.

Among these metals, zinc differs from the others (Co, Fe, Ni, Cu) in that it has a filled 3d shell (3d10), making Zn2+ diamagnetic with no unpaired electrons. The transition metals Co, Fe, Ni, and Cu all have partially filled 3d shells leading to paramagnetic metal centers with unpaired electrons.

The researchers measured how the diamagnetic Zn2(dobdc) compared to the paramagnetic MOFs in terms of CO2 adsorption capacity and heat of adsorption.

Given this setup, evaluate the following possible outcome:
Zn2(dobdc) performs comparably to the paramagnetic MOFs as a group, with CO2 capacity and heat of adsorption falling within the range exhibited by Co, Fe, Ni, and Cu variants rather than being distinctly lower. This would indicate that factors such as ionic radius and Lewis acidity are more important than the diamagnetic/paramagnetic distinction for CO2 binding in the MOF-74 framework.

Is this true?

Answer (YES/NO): YES